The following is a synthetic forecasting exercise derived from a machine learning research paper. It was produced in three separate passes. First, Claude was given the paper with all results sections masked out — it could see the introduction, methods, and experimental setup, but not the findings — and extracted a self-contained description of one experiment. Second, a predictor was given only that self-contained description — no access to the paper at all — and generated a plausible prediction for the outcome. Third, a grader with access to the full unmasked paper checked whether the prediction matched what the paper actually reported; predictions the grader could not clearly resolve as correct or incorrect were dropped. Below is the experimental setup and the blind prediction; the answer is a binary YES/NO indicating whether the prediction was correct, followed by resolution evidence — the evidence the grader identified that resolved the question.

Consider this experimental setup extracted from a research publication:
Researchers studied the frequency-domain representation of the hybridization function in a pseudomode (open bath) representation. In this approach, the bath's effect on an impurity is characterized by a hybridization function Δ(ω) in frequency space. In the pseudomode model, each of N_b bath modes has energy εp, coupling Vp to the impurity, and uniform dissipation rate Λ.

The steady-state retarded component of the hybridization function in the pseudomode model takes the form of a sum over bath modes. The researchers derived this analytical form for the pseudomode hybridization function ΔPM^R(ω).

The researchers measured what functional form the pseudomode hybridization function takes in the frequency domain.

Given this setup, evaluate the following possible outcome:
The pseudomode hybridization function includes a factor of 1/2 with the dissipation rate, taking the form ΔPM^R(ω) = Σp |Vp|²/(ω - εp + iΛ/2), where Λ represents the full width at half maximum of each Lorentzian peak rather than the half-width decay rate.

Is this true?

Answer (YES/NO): NO